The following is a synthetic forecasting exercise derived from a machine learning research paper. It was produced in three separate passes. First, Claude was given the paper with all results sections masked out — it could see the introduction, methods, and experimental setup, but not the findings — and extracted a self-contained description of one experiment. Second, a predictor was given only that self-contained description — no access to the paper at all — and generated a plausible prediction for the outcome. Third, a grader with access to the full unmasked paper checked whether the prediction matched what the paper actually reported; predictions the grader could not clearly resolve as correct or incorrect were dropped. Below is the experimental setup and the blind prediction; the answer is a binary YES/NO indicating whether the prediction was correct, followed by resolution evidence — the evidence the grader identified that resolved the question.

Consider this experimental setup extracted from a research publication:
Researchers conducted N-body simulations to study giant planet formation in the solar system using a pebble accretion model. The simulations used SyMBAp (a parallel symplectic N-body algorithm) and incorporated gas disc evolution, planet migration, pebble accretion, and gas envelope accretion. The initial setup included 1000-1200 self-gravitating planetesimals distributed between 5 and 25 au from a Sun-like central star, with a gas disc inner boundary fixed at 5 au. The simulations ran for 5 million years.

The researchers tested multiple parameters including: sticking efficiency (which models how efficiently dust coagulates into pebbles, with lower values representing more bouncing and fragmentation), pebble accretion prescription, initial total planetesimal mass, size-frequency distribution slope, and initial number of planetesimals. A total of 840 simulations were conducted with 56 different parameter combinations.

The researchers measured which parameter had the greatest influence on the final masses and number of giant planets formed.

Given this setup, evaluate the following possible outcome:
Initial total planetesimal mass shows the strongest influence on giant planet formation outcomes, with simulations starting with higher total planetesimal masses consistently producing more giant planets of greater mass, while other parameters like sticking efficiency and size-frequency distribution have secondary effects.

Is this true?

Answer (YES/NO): NO